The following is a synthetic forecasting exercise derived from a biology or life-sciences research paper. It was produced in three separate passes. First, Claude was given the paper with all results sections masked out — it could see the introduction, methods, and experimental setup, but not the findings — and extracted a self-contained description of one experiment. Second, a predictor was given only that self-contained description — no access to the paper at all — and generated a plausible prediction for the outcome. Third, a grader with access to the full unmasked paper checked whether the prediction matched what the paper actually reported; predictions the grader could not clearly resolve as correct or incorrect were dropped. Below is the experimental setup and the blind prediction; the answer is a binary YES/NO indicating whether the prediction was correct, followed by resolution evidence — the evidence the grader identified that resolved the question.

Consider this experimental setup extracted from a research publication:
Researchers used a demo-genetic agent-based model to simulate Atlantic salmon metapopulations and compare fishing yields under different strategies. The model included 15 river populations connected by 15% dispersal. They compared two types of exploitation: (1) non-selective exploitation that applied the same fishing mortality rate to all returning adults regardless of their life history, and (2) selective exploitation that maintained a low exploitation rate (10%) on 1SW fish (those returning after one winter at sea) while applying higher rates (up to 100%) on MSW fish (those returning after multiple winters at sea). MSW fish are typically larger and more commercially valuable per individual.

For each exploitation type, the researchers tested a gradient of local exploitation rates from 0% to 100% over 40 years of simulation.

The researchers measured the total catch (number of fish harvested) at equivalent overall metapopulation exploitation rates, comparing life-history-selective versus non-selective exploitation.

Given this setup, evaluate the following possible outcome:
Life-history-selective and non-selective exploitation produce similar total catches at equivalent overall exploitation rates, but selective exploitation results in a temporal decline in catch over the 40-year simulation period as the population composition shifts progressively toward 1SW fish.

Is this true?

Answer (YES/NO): NO